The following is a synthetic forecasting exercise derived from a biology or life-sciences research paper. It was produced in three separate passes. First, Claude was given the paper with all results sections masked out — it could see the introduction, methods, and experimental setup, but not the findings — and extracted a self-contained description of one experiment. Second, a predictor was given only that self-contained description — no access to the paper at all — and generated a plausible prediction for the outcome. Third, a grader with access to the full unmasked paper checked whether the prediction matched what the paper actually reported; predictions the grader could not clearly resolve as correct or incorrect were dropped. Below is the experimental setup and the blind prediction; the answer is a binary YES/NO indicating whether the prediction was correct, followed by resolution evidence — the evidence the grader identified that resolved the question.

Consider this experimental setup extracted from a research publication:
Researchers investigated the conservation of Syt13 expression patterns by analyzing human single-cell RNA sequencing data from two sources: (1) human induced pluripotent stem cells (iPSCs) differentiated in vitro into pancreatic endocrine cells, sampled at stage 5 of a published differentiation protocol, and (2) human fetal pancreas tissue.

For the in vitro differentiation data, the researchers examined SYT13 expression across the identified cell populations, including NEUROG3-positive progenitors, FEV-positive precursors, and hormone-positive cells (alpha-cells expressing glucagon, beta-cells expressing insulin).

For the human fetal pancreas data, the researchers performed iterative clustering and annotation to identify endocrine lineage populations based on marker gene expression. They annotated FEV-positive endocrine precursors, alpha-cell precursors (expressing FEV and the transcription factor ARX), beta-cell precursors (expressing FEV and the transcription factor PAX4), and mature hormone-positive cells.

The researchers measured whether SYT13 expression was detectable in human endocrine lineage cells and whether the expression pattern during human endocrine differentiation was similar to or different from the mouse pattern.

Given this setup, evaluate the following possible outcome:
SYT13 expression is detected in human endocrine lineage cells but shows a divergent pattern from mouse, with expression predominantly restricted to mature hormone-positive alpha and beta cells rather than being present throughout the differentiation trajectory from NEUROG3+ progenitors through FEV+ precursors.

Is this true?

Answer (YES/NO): NO